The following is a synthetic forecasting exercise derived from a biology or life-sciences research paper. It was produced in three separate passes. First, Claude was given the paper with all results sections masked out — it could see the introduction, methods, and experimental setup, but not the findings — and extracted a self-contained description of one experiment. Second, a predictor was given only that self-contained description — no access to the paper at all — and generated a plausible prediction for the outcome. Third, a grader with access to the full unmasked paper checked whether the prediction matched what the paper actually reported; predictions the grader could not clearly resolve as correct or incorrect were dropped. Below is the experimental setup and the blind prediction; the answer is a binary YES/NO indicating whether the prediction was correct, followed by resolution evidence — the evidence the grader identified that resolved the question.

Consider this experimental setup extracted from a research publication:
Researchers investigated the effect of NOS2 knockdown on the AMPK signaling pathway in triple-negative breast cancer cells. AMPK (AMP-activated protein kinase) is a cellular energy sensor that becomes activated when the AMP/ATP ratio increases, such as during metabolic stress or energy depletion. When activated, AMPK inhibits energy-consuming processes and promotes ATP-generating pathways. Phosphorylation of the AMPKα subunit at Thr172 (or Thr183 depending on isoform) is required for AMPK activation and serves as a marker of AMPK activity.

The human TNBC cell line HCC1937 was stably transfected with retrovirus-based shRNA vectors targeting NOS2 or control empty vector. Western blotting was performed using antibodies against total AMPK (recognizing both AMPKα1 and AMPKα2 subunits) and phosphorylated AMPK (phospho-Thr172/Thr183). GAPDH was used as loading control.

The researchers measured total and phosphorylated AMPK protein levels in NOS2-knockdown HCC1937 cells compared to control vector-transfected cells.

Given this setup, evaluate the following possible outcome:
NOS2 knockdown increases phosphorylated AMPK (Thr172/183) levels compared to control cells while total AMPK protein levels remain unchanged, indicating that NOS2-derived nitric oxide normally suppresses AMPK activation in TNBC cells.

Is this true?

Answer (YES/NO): NO